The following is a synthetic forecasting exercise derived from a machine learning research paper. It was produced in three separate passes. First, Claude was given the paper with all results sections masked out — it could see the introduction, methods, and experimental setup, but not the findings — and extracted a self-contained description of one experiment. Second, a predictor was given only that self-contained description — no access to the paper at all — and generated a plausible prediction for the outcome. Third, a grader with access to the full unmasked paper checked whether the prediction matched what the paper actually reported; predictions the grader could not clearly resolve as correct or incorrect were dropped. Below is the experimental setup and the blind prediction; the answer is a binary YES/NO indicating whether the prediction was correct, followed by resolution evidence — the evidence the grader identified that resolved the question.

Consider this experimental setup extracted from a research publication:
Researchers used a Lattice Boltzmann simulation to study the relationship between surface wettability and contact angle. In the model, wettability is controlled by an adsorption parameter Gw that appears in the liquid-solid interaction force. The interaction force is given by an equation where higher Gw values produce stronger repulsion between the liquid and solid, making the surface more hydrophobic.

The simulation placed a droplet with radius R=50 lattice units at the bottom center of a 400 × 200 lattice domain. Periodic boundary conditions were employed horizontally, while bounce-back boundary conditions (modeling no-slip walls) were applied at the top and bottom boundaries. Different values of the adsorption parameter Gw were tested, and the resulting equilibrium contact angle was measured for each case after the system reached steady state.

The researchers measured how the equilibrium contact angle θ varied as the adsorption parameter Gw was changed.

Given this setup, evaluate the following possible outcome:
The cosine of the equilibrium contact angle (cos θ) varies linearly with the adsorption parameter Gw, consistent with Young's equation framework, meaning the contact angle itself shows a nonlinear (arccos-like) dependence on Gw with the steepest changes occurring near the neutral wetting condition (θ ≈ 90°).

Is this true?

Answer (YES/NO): NO